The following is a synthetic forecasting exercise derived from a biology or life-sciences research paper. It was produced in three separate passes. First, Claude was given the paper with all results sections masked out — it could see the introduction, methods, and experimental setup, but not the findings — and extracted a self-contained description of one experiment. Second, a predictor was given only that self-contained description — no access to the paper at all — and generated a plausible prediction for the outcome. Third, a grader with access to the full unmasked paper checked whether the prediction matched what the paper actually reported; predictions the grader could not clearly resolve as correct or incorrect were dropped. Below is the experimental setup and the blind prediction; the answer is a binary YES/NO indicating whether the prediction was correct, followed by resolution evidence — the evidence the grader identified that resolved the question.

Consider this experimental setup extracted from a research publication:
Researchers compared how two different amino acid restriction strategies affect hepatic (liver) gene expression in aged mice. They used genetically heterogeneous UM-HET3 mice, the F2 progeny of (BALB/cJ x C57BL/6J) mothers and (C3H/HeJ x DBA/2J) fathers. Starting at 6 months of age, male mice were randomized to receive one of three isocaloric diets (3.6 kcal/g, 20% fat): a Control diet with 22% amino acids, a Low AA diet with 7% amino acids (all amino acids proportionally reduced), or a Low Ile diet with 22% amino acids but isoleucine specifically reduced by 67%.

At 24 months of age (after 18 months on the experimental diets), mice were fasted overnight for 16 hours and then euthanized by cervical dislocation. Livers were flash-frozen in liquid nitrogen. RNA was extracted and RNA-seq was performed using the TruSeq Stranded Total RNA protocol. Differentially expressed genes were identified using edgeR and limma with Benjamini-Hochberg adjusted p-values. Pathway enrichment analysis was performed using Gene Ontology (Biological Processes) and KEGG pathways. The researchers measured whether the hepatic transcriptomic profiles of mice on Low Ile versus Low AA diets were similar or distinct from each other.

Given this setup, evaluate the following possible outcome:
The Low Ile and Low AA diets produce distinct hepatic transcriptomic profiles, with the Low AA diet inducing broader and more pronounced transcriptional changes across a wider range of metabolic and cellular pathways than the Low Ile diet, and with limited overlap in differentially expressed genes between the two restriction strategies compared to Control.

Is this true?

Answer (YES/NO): NO